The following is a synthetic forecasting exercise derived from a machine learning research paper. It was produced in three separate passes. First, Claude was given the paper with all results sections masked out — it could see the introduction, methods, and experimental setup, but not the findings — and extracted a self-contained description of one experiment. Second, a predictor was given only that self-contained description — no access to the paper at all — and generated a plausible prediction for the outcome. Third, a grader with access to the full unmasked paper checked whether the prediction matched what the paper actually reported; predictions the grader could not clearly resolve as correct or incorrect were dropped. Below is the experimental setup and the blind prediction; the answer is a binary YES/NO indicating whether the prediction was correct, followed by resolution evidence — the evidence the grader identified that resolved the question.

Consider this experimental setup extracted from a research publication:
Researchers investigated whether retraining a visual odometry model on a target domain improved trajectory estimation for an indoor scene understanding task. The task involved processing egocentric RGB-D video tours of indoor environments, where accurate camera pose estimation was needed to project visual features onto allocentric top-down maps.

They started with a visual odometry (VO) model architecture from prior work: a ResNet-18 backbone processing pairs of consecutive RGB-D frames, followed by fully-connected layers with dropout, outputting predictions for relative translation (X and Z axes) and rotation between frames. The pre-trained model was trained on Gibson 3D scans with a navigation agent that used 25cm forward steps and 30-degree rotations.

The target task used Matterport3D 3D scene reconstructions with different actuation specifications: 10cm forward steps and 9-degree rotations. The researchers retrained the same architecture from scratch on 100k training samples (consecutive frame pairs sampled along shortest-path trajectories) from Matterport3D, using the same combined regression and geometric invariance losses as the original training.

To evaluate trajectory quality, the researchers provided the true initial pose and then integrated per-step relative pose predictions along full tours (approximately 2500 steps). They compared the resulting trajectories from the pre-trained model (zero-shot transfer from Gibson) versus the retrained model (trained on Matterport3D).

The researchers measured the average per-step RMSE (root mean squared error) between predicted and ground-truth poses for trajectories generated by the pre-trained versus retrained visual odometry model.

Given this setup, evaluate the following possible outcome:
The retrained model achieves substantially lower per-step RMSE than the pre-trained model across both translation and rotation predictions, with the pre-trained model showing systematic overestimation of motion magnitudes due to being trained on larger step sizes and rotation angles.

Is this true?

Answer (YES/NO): NO